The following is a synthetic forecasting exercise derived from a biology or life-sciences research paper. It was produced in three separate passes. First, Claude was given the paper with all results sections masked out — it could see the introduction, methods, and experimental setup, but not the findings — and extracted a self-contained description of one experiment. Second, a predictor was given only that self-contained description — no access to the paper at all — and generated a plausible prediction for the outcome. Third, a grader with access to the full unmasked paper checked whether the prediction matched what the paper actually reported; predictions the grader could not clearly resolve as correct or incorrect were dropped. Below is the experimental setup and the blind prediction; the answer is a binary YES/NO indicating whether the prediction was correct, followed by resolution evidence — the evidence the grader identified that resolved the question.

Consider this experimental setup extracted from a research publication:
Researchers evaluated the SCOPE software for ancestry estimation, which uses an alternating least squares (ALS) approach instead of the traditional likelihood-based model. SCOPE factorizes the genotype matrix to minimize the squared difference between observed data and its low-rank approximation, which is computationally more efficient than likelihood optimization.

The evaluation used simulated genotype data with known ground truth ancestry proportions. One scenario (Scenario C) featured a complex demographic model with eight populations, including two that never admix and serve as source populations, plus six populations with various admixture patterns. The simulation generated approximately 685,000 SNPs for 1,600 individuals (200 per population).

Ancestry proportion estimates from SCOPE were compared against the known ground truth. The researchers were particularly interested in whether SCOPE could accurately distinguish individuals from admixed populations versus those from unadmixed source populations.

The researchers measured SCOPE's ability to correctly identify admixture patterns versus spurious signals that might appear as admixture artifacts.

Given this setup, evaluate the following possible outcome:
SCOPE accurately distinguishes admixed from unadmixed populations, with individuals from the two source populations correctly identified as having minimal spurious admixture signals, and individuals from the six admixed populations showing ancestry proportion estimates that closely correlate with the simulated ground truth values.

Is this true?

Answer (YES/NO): NO